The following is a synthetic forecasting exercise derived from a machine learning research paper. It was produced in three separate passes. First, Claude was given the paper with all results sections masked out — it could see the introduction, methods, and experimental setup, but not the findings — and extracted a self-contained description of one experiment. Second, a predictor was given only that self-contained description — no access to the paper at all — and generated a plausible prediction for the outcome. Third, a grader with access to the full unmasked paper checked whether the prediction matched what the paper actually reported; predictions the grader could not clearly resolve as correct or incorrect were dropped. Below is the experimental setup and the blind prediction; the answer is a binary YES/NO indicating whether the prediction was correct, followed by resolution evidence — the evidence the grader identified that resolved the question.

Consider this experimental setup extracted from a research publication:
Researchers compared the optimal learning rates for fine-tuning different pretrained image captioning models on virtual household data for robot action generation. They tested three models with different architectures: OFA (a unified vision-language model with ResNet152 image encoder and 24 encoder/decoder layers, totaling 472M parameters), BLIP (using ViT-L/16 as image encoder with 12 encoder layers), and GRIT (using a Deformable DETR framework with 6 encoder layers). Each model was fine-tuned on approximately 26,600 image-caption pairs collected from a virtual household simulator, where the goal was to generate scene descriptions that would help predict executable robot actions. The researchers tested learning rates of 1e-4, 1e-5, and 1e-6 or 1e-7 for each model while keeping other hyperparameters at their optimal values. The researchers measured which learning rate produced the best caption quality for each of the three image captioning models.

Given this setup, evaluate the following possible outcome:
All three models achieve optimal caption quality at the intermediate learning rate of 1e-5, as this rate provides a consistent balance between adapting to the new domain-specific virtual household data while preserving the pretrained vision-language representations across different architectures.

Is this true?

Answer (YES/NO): NO